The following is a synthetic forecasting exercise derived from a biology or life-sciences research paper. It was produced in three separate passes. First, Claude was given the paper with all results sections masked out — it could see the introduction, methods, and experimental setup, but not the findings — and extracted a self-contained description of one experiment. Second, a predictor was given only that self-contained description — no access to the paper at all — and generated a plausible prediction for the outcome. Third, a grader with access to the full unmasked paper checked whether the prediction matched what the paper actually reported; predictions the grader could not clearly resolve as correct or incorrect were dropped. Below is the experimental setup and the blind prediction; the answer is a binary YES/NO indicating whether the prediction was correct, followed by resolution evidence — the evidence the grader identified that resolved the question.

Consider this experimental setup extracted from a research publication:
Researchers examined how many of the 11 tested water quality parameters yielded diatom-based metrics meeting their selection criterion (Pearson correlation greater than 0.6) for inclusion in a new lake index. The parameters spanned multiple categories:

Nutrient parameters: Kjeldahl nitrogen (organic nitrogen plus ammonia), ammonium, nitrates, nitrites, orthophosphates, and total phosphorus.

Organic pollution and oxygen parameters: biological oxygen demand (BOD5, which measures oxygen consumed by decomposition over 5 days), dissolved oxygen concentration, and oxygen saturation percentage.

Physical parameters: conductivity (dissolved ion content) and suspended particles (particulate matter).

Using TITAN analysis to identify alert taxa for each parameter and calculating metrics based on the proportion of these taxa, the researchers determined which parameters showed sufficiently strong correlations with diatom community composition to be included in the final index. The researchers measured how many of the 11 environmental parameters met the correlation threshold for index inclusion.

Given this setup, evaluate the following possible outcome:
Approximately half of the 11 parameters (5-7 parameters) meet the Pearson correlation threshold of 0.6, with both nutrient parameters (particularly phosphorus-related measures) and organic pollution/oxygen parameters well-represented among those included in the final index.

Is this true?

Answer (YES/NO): NO